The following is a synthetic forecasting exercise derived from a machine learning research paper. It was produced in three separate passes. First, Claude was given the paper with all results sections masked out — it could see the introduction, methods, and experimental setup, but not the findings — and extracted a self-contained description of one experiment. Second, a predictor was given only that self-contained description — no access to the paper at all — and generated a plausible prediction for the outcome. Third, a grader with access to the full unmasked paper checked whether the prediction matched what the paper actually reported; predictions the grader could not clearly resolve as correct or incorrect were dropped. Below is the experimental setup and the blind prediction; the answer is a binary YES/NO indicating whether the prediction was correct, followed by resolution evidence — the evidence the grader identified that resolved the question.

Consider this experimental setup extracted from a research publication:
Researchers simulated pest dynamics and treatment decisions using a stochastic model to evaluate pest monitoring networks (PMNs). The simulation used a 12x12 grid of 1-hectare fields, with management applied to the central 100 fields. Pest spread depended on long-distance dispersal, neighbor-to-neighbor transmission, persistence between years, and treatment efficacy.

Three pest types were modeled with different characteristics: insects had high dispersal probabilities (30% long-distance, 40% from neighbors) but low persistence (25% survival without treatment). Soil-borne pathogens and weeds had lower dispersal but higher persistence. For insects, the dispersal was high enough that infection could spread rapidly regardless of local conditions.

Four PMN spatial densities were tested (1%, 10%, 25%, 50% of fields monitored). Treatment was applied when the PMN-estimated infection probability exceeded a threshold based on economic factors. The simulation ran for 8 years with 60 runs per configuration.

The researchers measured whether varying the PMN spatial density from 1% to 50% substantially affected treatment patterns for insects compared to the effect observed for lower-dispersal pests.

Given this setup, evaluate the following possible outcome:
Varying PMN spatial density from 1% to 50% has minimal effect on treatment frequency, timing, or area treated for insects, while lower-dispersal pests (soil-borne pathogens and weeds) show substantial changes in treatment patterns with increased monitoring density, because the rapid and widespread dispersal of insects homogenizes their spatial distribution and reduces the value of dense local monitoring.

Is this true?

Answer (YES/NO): YES